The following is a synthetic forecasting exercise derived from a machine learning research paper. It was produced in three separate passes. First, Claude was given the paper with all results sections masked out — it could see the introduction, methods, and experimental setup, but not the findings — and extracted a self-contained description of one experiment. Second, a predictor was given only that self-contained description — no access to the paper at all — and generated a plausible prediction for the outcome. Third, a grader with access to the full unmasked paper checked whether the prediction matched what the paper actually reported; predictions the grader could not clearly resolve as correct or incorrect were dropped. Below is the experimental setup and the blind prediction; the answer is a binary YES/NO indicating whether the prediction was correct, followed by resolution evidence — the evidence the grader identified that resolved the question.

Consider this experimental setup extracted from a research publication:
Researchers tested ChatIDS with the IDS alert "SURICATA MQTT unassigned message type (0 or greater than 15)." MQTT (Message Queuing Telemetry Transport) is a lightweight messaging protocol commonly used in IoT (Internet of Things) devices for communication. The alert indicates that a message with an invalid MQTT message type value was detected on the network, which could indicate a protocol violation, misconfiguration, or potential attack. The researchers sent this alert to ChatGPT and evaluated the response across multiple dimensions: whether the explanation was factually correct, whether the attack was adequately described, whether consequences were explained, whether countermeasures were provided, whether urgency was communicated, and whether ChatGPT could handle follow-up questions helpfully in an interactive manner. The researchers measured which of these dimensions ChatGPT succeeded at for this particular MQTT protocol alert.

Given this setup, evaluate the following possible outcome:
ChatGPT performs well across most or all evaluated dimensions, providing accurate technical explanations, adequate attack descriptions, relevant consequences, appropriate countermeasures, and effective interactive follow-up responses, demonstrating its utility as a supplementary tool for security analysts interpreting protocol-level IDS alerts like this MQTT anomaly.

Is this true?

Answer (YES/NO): NO